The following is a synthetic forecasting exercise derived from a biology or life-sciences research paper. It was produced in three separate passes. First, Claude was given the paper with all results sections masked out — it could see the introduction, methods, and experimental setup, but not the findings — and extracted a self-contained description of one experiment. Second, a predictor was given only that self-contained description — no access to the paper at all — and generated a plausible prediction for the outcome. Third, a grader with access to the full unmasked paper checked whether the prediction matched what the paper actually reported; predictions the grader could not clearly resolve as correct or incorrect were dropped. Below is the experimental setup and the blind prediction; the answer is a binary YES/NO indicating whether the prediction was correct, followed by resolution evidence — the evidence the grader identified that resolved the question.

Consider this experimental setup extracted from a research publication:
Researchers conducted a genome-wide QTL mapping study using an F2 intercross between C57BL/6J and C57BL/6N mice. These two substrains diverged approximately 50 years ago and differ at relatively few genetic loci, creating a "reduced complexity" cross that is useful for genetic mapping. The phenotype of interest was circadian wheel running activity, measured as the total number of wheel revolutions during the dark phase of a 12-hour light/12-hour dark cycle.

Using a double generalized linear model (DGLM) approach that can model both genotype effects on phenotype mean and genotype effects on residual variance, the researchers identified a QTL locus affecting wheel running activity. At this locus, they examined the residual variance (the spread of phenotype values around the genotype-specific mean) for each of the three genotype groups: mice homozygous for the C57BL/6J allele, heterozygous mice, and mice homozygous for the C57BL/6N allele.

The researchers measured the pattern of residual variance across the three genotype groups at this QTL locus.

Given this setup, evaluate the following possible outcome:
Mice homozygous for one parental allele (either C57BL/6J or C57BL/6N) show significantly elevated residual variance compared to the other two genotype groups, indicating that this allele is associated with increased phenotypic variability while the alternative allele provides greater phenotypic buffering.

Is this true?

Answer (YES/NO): NO